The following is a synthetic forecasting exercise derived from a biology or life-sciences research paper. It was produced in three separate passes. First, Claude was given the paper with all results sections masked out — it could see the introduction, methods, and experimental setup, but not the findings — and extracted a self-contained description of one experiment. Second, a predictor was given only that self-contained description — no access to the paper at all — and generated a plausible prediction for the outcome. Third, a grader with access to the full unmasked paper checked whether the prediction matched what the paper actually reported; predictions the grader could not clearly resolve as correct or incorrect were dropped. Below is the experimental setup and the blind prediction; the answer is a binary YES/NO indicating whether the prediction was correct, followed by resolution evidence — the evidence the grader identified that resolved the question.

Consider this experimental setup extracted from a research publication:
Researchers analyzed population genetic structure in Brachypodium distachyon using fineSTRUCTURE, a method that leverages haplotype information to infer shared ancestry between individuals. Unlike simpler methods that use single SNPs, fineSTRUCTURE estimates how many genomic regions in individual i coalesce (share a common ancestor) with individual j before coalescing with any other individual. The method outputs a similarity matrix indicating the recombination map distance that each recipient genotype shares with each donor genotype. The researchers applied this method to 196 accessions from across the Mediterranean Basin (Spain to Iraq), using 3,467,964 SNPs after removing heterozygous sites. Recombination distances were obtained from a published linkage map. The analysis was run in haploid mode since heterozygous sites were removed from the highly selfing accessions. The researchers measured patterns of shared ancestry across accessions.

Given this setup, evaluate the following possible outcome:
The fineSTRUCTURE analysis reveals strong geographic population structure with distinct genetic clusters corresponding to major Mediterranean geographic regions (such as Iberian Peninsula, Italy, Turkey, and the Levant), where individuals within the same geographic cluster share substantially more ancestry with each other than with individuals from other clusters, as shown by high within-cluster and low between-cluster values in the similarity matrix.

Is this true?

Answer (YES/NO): NO